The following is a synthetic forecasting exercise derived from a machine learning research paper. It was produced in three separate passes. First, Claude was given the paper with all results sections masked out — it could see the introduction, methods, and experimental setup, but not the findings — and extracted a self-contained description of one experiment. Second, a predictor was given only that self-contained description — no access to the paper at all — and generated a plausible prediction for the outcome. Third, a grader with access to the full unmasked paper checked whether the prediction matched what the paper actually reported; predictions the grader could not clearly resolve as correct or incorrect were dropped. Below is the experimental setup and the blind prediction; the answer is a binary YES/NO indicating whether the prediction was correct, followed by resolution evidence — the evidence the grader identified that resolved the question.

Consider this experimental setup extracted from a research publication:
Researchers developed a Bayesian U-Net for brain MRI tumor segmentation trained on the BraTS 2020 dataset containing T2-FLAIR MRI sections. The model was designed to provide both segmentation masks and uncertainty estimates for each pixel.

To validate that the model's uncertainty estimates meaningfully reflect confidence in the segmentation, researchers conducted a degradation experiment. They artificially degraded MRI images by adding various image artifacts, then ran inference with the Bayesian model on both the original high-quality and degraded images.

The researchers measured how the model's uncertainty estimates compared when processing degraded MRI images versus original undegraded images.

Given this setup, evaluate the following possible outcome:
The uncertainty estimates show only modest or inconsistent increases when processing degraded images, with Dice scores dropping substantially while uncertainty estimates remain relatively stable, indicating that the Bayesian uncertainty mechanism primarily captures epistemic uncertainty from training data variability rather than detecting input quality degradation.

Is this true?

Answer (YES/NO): NO